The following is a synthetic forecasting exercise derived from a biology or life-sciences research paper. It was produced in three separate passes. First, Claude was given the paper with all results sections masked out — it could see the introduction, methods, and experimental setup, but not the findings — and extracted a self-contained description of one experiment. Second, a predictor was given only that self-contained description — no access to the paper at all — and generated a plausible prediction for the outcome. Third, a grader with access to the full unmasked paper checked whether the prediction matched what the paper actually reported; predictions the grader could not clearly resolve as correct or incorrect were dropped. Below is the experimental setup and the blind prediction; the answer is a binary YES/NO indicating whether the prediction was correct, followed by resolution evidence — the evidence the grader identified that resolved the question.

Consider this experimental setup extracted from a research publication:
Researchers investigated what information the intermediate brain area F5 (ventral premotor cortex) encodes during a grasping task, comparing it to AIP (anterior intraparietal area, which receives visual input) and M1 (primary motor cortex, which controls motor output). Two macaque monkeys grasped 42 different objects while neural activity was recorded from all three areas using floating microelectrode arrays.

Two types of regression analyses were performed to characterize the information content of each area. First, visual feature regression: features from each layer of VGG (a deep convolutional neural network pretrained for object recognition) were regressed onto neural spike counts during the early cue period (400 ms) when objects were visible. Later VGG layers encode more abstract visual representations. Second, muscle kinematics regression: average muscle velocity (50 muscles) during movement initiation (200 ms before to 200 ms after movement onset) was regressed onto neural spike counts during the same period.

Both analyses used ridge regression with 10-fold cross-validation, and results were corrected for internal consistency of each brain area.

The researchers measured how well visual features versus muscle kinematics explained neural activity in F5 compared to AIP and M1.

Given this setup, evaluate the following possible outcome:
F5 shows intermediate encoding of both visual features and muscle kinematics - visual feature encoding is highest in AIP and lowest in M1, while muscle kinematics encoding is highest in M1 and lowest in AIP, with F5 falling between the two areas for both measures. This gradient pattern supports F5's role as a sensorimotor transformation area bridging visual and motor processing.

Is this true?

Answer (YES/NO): YES